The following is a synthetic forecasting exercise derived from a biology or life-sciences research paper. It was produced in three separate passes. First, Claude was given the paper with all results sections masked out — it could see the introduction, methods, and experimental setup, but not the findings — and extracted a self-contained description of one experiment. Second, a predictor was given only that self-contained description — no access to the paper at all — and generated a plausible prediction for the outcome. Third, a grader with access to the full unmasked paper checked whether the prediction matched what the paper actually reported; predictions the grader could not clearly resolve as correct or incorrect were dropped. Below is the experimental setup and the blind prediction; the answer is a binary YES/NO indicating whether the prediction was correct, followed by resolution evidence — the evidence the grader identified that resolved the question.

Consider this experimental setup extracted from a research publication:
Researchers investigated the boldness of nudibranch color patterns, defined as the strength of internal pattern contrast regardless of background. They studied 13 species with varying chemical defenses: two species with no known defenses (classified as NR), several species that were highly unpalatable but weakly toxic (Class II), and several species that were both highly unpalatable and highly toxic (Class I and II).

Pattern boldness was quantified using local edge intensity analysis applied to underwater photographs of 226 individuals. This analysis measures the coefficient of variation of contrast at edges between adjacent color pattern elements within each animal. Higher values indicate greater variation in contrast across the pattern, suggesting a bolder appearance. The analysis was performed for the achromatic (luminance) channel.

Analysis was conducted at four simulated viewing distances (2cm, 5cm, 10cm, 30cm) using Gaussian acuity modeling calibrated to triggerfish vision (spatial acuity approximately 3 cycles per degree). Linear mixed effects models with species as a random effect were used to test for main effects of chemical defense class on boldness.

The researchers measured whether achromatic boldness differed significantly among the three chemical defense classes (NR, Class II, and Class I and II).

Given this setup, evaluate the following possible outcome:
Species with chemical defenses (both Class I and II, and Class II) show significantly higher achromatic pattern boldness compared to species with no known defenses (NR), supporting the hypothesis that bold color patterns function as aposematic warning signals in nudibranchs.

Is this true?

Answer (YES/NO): NO